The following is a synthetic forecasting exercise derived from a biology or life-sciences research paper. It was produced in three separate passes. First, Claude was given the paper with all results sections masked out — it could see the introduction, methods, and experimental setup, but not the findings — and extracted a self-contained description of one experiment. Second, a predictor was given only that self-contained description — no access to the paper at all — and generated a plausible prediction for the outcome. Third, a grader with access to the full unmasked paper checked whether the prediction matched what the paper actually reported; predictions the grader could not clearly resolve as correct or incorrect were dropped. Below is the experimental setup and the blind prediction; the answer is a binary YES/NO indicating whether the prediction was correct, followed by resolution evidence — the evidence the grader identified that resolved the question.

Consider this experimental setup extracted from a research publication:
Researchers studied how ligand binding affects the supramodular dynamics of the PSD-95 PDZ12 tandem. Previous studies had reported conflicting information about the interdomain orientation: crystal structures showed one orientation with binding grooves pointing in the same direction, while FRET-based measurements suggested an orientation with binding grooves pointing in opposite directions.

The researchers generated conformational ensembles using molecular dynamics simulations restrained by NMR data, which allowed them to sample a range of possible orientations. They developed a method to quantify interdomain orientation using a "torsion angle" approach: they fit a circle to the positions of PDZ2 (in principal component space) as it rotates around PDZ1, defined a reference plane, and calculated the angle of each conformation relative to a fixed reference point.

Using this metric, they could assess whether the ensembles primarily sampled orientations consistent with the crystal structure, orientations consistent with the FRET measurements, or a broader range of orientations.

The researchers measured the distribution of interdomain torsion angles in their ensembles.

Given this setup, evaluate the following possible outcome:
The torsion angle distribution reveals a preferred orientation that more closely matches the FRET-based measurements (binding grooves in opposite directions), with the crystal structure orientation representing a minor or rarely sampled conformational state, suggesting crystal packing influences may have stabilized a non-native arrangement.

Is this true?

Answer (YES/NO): NO